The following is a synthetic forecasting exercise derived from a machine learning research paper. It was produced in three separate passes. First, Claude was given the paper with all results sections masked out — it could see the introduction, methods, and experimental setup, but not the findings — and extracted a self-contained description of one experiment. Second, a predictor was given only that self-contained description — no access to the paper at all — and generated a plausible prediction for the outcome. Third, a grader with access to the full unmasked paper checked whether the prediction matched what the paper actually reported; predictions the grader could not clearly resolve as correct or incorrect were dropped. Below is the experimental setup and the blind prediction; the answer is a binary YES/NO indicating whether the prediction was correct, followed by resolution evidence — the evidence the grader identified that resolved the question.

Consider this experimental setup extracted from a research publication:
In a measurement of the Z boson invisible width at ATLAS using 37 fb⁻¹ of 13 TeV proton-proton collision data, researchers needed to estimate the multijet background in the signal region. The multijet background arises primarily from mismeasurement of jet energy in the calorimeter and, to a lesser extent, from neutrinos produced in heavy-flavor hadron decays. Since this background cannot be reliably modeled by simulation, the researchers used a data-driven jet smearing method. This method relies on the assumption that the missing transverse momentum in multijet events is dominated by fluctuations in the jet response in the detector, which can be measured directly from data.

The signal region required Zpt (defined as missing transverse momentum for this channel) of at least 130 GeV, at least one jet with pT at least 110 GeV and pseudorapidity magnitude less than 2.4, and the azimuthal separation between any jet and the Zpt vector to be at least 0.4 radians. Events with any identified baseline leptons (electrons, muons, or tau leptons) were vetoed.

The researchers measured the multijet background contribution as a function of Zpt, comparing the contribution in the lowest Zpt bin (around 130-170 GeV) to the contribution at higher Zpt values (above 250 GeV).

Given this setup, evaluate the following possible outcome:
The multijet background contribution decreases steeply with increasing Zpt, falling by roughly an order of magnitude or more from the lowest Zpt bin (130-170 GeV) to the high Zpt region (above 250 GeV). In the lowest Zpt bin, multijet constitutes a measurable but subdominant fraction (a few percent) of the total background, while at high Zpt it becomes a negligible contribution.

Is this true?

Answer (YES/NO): NO